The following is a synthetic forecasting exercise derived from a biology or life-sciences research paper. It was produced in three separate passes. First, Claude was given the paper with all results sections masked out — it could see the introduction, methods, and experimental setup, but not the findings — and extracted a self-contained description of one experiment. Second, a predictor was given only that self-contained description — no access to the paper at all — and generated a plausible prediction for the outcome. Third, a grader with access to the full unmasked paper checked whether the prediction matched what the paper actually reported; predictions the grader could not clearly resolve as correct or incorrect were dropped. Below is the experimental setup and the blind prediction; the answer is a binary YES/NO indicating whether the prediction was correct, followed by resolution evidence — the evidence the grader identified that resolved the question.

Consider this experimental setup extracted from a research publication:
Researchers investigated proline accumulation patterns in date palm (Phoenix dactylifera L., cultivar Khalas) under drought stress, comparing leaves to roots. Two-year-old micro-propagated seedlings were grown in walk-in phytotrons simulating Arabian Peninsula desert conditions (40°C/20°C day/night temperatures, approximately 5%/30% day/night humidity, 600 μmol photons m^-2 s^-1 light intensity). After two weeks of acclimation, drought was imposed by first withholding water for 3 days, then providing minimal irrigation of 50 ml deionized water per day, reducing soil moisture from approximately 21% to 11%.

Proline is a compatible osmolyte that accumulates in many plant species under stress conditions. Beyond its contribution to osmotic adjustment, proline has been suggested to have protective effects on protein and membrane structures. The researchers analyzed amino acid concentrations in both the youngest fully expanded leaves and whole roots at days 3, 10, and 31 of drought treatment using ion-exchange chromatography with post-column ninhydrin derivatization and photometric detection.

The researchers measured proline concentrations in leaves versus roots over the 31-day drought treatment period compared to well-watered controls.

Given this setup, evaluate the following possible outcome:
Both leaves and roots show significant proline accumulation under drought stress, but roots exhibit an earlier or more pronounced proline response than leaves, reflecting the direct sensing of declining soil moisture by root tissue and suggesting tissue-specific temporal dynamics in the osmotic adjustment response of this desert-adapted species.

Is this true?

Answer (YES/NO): NO